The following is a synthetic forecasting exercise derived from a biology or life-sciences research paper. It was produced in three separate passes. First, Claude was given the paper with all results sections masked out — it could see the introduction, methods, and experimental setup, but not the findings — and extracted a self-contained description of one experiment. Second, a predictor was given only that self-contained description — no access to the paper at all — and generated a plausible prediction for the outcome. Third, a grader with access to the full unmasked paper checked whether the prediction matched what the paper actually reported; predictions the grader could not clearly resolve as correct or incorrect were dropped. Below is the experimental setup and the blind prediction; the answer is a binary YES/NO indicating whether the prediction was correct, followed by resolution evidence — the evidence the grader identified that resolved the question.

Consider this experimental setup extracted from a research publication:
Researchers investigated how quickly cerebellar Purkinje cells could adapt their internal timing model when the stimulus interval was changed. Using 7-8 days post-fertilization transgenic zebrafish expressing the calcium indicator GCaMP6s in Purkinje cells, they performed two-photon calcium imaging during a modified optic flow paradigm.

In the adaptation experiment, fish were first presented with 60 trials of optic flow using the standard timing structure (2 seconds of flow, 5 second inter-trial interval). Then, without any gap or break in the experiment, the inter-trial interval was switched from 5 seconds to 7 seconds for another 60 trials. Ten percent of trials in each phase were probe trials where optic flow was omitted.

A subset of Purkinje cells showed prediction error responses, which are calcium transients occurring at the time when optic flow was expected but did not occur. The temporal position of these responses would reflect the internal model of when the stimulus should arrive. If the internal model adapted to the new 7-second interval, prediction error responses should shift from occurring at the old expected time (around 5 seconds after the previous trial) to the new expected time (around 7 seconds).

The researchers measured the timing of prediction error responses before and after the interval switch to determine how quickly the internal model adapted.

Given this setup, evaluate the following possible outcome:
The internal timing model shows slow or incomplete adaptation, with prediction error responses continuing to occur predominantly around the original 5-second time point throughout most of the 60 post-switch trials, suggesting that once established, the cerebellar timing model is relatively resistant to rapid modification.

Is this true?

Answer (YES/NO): NO